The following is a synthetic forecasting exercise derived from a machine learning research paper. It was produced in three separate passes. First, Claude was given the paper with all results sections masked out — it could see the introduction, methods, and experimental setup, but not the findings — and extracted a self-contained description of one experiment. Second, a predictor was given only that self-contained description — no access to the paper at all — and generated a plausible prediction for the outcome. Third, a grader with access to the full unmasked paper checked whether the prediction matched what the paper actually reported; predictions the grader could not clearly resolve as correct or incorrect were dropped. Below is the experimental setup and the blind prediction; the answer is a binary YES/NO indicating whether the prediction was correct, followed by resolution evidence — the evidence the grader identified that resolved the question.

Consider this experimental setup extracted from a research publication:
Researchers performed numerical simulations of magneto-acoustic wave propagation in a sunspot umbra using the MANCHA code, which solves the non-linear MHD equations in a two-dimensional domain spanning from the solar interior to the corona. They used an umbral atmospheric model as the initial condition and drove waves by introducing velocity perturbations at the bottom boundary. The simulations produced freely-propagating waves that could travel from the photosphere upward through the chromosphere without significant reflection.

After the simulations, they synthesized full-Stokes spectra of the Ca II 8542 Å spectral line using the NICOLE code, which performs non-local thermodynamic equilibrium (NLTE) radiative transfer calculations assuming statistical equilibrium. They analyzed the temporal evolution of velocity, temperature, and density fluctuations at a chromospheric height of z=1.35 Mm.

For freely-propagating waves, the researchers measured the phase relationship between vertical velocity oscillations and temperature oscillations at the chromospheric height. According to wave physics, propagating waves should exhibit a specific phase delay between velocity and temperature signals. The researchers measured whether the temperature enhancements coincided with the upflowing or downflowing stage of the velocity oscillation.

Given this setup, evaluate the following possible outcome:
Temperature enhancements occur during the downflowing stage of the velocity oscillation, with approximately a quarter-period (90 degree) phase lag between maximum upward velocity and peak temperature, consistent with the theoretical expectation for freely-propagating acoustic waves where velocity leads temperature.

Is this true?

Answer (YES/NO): NO